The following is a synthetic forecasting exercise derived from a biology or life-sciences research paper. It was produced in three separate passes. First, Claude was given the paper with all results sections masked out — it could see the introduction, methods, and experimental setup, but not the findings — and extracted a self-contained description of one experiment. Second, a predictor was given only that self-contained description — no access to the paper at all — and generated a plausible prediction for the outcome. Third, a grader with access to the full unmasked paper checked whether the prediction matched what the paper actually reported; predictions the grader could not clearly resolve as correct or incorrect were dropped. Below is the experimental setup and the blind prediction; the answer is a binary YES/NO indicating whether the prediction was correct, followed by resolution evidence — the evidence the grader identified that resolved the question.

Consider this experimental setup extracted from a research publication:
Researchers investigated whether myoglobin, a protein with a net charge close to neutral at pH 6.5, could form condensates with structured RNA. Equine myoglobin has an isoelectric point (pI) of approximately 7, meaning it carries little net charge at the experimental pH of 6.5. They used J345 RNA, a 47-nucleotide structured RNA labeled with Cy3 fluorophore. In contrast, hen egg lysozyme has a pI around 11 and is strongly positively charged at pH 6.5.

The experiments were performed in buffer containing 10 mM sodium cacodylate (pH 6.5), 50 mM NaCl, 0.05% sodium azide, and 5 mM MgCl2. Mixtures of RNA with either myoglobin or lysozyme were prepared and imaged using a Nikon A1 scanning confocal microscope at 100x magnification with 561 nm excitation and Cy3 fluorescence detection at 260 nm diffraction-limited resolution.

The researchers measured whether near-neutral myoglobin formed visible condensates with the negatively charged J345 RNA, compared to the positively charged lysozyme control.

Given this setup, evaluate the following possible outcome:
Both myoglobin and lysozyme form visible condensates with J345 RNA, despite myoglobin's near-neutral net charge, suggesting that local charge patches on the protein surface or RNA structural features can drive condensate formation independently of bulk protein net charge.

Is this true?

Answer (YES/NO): NO